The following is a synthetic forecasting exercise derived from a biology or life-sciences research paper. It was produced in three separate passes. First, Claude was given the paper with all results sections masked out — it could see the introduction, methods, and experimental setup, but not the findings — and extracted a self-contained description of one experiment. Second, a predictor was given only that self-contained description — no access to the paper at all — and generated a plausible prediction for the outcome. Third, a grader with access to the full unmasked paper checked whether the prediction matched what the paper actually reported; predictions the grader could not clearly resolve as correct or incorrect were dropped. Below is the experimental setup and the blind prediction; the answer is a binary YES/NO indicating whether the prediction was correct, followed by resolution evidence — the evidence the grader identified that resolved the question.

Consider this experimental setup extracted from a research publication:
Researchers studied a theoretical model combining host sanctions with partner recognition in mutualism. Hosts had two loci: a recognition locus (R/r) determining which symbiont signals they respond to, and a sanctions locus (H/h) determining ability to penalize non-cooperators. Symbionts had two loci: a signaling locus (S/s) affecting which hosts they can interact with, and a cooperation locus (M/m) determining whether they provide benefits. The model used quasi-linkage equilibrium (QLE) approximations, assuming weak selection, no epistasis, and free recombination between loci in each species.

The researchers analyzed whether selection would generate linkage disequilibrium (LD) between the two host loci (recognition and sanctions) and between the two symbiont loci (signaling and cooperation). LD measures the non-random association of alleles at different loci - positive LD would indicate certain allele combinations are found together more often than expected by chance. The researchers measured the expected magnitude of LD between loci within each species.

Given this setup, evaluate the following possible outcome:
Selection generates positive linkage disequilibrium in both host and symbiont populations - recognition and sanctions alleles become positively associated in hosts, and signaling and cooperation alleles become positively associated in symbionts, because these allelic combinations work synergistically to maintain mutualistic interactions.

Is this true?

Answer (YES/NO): NO